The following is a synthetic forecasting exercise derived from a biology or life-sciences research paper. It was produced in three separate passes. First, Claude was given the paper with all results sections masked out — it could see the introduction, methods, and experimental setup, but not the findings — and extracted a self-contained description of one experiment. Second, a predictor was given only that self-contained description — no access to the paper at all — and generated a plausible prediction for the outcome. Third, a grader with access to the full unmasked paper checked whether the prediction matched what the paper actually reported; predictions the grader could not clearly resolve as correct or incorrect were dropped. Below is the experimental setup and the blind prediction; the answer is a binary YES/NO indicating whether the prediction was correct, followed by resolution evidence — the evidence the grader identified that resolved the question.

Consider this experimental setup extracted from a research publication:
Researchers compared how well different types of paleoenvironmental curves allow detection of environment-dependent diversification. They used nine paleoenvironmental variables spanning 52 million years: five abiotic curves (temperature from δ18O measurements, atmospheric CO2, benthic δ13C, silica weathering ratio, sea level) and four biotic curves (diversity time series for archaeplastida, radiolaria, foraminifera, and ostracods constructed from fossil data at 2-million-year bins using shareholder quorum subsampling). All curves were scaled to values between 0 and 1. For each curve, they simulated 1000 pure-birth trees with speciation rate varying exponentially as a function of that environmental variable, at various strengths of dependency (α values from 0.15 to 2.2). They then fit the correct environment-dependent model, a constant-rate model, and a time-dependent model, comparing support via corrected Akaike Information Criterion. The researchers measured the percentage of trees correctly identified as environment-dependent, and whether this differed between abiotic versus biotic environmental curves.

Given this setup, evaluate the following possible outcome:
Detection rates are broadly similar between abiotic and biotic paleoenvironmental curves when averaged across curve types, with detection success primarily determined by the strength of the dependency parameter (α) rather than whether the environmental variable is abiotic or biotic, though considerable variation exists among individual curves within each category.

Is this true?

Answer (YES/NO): YES